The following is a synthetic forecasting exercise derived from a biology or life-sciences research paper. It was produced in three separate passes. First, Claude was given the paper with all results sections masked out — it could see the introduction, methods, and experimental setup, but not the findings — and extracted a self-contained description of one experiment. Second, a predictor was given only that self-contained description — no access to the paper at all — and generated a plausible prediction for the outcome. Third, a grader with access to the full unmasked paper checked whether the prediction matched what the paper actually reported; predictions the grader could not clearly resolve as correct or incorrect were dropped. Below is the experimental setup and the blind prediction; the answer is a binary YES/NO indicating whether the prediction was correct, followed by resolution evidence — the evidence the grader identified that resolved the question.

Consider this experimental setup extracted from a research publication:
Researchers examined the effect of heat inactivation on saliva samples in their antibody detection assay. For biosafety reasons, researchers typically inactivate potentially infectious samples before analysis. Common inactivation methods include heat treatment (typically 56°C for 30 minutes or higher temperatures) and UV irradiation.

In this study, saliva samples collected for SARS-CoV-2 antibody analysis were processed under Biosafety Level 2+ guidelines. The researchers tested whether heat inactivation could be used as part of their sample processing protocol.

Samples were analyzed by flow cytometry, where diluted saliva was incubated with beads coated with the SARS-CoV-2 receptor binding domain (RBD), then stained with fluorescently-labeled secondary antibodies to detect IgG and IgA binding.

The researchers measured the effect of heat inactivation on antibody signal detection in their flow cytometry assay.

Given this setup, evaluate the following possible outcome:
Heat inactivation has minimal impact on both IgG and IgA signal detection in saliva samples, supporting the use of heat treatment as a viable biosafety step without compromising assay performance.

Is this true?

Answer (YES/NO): NO